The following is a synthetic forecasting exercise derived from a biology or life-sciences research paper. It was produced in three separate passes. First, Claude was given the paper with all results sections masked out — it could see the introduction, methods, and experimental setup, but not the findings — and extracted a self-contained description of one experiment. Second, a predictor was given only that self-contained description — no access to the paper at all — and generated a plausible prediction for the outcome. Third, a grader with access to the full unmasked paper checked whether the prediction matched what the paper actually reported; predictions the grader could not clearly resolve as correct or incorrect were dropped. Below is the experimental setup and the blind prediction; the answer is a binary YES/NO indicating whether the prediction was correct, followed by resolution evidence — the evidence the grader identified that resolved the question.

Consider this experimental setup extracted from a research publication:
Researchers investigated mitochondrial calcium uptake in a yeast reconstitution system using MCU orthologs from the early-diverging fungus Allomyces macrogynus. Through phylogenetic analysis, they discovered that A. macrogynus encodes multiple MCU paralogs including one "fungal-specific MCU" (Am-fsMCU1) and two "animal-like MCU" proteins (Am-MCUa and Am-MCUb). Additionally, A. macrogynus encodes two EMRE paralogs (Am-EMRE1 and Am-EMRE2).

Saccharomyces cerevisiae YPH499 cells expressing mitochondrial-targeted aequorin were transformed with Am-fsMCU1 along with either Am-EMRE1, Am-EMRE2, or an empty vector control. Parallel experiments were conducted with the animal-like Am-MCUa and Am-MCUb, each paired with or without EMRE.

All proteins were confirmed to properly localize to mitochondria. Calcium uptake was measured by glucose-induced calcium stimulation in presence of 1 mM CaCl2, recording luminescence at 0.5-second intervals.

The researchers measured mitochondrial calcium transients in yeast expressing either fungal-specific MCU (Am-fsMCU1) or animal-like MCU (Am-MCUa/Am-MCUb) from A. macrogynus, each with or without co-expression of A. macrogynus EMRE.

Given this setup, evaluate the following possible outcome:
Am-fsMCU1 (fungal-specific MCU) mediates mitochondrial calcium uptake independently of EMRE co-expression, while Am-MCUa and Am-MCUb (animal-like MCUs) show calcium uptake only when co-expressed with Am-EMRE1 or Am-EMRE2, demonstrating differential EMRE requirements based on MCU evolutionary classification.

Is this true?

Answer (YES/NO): NO